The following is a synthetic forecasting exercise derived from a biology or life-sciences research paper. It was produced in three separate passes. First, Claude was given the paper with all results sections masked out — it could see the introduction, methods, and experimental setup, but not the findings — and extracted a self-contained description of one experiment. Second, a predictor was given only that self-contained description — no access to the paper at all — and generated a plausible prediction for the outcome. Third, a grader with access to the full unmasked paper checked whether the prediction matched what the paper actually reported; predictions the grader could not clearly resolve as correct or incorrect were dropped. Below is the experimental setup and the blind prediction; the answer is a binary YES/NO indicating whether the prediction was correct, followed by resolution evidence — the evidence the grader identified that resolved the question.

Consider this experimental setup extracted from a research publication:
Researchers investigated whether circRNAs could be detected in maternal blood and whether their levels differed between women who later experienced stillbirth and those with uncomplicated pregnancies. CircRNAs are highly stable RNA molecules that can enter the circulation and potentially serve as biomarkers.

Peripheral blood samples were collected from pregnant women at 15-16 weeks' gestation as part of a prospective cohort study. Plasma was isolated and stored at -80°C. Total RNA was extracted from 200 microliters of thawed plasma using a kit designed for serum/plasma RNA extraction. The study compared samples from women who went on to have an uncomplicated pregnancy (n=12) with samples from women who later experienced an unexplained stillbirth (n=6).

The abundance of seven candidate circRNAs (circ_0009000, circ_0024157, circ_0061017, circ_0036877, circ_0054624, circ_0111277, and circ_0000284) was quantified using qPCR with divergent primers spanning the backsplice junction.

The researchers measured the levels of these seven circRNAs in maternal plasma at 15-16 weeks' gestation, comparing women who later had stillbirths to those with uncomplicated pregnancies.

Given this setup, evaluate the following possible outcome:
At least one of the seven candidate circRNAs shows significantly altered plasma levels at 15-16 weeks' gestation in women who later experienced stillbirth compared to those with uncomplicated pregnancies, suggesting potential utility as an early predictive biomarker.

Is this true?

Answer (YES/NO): YES